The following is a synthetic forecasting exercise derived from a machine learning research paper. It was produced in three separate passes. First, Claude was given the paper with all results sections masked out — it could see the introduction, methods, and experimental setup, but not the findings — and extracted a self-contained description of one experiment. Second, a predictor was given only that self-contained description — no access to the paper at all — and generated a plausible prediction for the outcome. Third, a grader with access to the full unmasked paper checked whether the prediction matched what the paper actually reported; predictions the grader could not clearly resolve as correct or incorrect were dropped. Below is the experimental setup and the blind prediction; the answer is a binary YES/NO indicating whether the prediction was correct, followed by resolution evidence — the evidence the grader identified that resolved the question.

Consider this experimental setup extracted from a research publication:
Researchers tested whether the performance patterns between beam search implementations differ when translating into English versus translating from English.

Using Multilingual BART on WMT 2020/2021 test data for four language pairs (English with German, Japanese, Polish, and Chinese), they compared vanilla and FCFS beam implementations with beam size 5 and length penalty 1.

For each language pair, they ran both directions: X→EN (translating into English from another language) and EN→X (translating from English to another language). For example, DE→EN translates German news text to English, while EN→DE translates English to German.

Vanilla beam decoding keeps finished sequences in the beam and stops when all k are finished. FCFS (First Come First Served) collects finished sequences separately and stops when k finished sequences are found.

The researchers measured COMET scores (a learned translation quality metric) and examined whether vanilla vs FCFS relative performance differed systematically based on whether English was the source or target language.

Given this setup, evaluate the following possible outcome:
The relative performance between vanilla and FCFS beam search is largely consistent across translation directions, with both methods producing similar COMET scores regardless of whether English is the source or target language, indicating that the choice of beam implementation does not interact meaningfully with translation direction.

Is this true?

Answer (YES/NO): YES